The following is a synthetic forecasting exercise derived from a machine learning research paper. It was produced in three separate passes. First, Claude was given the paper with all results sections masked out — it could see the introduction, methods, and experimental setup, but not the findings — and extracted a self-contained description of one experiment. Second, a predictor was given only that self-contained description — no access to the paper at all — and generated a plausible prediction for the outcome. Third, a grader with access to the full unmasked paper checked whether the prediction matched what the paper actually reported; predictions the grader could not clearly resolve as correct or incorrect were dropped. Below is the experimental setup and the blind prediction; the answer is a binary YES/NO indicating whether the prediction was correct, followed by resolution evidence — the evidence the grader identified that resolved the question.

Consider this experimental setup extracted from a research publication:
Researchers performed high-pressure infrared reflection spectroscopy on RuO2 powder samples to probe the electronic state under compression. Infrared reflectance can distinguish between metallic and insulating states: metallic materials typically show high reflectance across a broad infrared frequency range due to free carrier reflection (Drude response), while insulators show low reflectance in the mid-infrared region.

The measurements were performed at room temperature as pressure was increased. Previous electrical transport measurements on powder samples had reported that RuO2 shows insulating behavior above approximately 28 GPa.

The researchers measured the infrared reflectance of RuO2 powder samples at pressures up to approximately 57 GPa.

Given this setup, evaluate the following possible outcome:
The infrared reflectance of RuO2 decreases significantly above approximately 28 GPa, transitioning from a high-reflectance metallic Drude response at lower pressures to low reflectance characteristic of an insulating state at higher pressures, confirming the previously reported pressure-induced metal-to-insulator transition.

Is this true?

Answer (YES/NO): NO